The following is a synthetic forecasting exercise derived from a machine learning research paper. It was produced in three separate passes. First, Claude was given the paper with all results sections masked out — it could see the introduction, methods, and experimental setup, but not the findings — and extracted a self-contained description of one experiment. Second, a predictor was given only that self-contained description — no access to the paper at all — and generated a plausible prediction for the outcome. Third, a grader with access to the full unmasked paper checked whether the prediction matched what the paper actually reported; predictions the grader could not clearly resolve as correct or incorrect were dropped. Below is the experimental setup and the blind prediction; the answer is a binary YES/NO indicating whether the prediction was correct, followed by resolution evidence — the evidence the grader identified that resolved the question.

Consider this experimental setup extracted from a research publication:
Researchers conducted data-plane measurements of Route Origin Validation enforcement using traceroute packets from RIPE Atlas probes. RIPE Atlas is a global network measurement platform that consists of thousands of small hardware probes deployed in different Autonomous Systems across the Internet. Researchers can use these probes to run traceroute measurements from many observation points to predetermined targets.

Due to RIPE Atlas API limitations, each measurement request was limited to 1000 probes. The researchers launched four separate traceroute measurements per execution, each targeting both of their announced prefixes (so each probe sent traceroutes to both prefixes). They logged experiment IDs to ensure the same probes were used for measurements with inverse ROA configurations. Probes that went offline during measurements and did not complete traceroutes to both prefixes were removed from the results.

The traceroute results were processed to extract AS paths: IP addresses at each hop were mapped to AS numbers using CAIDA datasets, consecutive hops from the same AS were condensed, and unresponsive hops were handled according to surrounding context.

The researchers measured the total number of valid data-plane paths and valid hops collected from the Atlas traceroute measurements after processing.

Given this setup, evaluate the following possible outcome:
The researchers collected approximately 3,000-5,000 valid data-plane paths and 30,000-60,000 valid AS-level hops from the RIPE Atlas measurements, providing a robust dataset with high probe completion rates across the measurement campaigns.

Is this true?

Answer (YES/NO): NO